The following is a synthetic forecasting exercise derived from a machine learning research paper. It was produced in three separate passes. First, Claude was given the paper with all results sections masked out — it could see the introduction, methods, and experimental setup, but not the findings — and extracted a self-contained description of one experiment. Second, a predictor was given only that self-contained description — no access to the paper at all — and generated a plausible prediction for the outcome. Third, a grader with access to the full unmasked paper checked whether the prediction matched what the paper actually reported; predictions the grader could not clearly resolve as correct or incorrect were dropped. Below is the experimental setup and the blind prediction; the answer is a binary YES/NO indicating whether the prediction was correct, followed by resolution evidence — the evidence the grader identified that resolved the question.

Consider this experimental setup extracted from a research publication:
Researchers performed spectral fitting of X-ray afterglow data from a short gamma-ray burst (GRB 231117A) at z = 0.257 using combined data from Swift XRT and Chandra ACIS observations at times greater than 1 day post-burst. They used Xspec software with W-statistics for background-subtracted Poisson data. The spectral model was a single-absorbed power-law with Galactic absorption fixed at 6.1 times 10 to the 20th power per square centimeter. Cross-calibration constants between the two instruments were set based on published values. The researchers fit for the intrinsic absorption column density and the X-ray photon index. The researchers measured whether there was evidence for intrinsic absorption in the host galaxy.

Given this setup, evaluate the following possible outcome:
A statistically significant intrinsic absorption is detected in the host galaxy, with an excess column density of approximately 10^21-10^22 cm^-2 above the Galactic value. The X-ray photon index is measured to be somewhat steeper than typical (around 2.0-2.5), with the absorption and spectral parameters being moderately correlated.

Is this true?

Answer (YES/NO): NO